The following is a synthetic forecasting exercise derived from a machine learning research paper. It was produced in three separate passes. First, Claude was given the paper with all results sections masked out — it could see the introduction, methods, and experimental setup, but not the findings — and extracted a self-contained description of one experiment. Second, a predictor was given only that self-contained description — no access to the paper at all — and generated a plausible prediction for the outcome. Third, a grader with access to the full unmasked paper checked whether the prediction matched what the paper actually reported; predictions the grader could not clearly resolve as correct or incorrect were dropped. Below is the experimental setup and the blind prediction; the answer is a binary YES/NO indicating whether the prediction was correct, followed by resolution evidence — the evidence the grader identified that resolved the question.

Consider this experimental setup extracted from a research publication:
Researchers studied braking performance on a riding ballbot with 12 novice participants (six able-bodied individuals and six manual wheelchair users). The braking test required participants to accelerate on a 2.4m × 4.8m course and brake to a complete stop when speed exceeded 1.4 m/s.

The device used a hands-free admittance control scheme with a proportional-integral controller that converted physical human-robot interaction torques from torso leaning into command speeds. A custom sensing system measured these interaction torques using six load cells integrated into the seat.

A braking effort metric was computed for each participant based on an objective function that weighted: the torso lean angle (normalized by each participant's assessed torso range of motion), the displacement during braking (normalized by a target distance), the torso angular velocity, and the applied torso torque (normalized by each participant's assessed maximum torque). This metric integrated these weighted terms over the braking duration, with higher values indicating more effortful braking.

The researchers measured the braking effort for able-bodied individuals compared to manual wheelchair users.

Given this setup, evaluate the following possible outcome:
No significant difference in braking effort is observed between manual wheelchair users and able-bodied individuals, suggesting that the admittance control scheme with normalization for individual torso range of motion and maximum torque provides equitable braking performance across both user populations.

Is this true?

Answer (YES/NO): NO